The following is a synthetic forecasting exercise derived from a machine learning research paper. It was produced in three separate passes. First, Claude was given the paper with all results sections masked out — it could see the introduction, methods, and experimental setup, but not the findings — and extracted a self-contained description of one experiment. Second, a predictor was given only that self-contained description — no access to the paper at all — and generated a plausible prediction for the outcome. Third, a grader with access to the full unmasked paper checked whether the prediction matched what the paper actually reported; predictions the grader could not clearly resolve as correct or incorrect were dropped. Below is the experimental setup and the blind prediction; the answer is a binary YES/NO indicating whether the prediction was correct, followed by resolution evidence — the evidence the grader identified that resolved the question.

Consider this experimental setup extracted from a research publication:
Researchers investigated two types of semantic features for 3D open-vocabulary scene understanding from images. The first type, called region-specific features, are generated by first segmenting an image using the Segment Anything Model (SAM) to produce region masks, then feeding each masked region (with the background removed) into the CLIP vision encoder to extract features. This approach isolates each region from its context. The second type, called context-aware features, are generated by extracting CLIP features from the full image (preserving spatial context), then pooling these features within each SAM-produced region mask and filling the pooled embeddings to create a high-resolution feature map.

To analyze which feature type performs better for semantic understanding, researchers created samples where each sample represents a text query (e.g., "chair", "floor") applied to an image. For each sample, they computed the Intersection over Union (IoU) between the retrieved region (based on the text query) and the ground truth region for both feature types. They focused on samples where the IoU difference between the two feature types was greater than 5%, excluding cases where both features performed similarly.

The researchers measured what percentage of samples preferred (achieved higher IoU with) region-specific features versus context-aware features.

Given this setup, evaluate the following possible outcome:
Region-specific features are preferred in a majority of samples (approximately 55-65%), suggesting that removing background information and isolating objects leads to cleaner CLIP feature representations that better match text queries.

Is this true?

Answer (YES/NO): NO